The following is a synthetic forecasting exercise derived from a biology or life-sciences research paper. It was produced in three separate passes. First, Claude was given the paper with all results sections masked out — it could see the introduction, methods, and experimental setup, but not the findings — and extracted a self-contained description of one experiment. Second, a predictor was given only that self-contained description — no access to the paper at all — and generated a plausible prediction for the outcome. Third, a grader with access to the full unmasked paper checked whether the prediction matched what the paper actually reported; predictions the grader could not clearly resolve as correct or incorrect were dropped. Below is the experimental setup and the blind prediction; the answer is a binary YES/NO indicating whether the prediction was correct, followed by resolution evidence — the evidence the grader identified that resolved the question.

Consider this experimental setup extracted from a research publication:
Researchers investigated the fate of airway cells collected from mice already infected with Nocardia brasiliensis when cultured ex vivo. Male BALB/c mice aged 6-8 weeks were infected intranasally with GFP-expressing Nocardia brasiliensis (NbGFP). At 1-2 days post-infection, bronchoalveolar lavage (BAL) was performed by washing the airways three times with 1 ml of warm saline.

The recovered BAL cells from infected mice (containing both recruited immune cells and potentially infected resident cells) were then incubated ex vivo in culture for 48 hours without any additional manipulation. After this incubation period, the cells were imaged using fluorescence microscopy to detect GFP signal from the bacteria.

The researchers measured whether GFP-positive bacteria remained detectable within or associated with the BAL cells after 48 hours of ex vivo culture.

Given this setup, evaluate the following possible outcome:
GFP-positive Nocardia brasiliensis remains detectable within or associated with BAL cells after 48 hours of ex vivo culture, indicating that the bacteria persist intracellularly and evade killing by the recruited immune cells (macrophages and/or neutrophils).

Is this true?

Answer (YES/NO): NO